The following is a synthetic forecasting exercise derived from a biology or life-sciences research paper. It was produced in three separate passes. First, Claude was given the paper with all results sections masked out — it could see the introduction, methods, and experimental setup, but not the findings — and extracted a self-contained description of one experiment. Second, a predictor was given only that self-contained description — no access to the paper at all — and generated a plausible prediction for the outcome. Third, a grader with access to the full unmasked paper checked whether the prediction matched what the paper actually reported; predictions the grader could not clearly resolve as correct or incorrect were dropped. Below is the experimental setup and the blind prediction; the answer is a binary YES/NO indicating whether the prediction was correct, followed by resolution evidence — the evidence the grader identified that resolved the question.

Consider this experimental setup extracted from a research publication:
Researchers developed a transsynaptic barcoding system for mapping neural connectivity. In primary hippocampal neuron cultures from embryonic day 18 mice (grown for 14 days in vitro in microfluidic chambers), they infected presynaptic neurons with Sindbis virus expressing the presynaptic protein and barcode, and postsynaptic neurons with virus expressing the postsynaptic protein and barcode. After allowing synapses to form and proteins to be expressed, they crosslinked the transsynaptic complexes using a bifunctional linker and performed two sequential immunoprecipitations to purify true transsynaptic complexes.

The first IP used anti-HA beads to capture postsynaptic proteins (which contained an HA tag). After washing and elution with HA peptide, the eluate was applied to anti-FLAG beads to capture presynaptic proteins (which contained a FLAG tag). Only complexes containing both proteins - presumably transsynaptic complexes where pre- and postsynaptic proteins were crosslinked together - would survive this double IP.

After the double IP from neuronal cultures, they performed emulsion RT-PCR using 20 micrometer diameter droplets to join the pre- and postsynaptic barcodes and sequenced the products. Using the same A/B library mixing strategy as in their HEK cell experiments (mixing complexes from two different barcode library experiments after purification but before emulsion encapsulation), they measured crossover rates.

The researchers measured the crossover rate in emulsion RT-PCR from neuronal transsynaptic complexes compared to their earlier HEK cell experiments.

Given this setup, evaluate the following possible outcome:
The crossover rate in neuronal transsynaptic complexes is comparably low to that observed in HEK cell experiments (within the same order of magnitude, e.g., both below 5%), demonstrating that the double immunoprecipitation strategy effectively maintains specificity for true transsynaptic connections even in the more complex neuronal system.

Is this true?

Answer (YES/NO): NO